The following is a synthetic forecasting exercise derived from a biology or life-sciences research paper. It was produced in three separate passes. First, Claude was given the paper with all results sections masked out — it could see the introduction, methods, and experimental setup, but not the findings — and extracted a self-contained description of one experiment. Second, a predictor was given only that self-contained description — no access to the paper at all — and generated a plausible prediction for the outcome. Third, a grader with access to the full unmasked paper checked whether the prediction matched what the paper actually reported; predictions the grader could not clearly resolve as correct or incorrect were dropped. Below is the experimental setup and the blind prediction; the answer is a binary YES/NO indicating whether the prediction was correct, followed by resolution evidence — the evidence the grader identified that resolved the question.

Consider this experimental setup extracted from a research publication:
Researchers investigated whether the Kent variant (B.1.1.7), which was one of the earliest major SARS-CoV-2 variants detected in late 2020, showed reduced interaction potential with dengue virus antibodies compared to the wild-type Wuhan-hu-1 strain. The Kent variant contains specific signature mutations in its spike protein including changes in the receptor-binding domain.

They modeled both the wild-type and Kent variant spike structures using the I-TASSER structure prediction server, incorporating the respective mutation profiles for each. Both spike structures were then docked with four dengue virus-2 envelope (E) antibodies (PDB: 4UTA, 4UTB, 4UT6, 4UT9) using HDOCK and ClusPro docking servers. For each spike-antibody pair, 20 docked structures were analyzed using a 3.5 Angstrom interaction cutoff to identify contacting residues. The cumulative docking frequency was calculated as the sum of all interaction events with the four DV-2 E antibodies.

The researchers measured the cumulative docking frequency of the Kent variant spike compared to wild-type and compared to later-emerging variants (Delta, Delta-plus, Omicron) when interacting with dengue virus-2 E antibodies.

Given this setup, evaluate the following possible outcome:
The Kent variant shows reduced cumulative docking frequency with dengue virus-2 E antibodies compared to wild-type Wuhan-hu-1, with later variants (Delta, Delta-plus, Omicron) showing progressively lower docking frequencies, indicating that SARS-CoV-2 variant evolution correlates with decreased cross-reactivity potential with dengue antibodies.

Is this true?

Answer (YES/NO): NO